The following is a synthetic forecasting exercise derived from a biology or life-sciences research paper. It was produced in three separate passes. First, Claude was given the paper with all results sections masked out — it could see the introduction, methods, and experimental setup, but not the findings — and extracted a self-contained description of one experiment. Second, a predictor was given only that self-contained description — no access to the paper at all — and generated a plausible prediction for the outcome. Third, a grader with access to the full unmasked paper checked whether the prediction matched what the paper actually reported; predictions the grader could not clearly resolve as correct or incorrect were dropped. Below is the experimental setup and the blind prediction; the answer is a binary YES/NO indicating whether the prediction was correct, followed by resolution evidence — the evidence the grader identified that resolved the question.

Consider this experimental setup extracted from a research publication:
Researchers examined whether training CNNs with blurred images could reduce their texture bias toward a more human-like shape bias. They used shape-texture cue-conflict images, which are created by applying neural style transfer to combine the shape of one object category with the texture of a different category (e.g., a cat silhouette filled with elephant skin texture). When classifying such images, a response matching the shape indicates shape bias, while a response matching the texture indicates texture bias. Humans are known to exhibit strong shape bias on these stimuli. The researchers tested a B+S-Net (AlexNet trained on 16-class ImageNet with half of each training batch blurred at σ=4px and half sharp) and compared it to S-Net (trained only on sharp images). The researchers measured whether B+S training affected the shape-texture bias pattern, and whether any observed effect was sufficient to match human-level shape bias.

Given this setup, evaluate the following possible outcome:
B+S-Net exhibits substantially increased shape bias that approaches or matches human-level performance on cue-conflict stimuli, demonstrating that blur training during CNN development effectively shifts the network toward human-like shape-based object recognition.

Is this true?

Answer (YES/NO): NO